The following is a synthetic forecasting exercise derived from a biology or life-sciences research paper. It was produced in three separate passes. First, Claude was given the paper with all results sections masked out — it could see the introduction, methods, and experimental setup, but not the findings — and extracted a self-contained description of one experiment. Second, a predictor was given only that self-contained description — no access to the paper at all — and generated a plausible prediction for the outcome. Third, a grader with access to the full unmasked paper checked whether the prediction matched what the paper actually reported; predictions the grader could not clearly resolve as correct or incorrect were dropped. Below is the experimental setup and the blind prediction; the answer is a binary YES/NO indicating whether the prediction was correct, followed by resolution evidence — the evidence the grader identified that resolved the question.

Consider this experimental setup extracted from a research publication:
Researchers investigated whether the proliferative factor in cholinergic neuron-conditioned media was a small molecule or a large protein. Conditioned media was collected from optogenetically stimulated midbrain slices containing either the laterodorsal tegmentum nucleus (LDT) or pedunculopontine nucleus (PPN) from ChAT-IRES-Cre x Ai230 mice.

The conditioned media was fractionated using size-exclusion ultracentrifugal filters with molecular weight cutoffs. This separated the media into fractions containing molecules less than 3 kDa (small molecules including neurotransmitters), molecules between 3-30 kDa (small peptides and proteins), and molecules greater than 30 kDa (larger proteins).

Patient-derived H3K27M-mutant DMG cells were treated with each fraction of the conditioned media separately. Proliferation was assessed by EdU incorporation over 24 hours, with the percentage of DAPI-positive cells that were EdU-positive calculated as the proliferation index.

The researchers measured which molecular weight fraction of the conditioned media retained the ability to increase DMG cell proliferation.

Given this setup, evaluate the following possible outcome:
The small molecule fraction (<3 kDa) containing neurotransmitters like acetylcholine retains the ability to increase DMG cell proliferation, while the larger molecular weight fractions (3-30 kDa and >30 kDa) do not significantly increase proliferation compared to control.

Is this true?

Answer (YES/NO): NO